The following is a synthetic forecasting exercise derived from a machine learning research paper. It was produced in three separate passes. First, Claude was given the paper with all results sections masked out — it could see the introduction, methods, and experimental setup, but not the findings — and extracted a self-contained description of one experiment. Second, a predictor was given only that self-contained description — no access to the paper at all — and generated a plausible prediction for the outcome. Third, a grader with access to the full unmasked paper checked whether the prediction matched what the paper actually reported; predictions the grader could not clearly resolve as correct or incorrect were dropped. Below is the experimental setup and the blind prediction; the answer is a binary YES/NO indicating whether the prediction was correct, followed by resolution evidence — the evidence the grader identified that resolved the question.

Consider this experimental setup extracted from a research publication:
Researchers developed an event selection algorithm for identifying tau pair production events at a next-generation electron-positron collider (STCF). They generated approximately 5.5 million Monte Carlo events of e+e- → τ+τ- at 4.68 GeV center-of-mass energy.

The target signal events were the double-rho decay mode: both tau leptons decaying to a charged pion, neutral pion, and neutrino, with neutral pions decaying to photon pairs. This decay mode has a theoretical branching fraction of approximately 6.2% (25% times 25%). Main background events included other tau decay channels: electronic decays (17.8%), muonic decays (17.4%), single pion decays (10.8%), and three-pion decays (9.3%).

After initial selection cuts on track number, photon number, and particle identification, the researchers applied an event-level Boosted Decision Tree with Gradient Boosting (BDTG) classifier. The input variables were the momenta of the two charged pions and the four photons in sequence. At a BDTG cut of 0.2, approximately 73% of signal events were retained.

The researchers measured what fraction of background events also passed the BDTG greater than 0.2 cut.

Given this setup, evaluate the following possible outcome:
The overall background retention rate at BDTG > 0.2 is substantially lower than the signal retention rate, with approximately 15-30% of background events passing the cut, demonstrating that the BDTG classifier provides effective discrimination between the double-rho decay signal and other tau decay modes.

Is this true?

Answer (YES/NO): NO